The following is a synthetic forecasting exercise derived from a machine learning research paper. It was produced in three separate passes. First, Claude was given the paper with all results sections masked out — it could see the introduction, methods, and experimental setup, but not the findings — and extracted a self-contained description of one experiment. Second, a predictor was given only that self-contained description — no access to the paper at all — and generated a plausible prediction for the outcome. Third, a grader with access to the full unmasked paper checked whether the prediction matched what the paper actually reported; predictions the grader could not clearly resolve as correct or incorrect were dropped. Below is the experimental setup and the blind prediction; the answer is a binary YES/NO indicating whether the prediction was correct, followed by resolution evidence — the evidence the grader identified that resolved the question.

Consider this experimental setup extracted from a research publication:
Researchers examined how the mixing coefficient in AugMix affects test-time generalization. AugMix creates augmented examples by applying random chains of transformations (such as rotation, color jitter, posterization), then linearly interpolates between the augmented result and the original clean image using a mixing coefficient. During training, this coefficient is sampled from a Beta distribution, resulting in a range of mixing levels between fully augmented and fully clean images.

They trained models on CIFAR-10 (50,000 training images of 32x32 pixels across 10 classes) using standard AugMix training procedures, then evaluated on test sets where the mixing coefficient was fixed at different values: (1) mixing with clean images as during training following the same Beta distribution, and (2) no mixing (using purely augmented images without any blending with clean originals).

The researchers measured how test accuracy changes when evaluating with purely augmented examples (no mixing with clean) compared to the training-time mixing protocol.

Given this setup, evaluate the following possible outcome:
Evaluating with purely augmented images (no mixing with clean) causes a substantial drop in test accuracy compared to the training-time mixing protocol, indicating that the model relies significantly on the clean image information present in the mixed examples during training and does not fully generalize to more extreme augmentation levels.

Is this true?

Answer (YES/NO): YES